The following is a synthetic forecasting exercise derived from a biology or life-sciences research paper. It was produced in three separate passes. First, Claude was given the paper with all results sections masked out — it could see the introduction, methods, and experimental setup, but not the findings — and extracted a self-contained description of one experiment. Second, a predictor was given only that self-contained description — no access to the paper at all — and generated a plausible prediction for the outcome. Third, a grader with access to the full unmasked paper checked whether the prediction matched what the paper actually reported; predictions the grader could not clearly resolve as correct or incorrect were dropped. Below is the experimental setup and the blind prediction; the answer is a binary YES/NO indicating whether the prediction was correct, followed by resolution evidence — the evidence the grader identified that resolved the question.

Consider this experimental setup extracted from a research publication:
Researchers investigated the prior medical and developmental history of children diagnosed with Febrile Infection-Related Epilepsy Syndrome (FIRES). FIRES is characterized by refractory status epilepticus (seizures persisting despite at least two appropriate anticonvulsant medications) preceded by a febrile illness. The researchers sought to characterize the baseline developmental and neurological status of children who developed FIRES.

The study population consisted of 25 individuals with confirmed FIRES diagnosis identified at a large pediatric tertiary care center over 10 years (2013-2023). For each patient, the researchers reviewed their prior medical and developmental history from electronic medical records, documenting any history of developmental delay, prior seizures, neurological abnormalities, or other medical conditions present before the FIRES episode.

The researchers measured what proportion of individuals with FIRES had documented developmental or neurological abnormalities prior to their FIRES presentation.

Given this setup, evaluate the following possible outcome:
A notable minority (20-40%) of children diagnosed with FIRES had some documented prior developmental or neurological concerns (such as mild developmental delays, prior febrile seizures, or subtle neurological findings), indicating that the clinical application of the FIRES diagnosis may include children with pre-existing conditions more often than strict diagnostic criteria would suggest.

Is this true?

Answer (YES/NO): NO